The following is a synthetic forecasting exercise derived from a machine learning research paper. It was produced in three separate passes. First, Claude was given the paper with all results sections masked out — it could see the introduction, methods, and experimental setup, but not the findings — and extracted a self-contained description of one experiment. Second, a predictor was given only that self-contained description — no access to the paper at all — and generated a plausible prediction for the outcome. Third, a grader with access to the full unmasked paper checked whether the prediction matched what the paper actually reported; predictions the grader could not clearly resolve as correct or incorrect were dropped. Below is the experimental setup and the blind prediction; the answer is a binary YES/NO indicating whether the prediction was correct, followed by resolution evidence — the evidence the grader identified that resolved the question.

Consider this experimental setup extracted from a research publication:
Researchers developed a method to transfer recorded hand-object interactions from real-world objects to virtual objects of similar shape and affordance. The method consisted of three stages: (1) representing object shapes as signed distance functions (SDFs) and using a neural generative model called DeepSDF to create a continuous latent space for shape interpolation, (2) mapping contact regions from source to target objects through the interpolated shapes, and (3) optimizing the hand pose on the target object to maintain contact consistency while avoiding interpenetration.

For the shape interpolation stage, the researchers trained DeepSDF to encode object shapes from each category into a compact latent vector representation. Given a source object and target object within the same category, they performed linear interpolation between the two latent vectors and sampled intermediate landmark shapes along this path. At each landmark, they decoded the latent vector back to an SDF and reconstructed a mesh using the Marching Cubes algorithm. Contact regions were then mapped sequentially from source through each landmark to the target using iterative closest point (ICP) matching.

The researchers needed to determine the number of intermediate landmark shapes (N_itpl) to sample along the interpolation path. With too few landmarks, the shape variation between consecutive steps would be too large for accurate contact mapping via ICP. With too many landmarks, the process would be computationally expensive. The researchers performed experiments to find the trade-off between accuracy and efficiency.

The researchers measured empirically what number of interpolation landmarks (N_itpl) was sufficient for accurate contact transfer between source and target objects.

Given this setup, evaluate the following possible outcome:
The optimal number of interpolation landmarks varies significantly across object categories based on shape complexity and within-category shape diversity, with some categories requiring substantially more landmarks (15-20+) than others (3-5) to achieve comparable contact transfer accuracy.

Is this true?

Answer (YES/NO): NO